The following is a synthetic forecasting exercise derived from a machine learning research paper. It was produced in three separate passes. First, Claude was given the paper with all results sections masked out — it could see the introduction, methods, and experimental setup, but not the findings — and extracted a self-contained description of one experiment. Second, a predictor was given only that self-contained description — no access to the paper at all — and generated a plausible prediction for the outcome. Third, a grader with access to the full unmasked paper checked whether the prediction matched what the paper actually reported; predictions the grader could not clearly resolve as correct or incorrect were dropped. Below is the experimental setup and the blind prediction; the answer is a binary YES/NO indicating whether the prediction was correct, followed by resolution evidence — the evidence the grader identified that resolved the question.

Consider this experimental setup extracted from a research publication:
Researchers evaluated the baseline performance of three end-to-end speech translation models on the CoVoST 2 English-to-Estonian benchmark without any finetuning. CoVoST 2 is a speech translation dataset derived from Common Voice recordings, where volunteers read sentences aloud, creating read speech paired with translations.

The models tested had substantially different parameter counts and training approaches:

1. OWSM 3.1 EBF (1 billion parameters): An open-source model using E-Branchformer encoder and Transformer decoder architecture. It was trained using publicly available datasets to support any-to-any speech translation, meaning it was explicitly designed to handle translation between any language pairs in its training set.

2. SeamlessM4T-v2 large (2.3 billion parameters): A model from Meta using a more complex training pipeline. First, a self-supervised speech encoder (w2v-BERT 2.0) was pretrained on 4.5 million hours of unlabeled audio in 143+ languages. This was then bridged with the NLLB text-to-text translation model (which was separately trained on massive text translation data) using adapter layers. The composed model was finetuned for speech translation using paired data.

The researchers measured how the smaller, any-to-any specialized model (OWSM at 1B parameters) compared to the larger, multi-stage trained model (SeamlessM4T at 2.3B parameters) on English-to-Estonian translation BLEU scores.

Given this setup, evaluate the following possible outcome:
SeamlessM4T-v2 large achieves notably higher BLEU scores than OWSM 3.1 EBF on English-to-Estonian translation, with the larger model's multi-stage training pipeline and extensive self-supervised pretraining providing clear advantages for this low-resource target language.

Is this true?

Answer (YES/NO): YES